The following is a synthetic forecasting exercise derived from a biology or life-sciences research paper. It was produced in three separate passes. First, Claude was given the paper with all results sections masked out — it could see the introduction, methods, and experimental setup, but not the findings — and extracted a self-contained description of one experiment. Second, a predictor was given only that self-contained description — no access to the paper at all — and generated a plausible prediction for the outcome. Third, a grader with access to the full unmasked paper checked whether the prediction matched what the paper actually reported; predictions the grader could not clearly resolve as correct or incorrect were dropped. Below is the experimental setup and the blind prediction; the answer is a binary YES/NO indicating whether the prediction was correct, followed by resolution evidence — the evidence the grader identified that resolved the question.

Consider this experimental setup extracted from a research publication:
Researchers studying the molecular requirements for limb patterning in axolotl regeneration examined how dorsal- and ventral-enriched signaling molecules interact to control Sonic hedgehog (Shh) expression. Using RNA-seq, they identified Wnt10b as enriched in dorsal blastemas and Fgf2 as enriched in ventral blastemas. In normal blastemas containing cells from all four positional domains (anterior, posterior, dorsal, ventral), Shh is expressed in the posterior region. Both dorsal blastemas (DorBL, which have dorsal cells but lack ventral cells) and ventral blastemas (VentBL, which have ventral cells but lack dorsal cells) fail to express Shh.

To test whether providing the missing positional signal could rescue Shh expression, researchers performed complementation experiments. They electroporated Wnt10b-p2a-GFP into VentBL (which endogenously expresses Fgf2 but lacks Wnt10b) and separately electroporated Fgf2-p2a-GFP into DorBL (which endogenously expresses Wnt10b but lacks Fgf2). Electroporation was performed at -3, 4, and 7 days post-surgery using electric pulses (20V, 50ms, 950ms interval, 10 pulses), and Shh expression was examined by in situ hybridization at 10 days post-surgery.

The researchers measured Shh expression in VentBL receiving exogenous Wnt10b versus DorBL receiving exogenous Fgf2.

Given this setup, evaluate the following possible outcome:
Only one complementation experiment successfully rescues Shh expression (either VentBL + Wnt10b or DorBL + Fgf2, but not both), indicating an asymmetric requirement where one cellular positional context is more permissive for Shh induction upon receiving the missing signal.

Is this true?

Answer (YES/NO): NO